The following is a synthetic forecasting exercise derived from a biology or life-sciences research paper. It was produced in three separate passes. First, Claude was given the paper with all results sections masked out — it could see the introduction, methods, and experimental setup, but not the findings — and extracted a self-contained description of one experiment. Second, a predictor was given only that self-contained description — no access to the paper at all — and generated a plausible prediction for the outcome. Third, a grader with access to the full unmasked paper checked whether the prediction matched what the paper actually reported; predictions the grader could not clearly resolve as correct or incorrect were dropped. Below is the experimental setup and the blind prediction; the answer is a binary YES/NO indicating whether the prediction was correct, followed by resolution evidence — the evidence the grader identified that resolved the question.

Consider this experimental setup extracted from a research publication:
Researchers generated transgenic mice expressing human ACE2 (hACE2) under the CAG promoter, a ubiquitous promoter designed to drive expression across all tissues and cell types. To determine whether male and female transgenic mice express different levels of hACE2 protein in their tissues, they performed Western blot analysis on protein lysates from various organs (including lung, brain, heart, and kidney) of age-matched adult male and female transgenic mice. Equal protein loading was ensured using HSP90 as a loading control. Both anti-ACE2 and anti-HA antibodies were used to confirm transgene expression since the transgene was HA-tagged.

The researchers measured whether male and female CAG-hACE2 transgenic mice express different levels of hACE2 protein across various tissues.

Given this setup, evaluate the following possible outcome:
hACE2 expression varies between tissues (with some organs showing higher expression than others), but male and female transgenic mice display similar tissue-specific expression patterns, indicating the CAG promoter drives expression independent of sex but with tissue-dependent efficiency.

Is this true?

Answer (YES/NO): YES